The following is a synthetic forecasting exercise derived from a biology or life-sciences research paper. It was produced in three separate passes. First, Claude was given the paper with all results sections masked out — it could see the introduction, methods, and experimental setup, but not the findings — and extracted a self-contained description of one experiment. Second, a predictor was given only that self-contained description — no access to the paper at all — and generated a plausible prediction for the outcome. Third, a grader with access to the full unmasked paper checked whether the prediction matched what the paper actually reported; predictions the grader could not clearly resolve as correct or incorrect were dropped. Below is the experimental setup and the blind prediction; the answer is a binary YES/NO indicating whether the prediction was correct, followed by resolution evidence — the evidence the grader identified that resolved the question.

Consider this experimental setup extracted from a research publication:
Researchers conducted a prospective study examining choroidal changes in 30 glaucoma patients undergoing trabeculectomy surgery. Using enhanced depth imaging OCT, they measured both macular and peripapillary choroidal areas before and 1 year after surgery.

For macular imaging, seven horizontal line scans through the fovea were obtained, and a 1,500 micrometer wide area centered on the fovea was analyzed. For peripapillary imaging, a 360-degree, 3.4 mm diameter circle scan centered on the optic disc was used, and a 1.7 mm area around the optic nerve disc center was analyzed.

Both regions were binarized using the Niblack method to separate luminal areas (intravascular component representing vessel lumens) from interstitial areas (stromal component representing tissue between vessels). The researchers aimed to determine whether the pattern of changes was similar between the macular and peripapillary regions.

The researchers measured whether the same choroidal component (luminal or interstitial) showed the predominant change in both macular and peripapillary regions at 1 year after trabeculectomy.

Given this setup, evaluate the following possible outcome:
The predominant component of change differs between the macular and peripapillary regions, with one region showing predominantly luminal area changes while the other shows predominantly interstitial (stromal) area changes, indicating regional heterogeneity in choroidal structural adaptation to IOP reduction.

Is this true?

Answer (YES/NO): NO